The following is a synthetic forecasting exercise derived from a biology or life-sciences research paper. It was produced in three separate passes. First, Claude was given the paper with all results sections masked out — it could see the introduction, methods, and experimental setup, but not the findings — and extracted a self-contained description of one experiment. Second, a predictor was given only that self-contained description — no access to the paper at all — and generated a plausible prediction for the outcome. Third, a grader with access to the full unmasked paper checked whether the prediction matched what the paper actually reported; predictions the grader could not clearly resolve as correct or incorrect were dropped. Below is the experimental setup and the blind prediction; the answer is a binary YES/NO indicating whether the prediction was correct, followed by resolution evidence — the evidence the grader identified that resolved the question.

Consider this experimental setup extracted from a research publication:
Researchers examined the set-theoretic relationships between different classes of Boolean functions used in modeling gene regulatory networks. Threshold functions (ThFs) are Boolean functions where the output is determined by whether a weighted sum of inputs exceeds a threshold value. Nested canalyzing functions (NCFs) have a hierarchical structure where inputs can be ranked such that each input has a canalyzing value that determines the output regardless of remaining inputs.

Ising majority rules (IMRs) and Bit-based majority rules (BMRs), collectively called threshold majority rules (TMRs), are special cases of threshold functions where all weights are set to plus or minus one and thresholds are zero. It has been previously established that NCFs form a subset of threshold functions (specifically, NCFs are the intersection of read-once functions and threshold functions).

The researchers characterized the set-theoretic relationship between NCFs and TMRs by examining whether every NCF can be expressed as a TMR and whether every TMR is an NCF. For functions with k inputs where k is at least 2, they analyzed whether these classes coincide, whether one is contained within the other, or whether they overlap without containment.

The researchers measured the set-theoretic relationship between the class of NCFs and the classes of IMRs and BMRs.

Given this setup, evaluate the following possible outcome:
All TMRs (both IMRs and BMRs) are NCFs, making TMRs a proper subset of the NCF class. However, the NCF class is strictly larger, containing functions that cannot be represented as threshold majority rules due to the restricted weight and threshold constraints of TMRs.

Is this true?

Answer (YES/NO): NO